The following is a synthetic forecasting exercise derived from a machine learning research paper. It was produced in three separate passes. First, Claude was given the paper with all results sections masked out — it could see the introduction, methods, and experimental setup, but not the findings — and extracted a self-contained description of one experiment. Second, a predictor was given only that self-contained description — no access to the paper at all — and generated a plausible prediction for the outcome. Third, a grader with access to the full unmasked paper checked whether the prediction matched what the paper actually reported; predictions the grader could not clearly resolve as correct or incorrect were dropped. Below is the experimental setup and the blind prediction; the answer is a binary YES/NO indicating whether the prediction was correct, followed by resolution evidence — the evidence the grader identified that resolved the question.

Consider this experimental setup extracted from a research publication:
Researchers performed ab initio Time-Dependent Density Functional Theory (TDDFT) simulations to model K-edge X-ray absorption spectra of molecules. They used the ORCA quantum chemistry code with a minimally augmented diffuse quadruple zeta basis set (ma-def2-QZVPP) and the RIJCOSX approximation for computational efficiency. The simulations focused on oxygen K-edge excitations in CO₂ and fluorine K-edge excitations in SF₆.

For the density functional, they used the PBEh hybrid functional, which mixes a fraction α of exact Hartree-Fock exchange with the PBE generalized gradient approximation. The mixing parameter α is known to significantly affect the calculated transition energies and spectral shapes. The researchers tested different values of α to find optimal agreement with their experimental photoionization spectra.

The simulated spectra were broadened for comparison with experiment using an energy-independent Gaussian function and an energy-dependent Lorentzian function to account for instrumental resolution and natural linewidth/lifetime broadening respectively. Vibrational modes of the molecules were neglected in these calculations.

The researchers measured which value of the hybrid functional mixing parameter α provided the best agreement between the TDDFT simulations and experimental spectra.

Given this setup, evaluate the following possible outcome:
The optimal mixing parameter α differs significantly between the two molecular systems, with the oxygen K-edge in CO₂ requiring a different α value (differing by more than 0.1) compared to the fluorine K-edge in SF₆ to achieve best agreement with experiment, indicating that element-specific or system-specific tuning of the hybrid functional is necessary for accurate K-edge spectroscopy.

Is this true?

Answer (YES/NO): NO